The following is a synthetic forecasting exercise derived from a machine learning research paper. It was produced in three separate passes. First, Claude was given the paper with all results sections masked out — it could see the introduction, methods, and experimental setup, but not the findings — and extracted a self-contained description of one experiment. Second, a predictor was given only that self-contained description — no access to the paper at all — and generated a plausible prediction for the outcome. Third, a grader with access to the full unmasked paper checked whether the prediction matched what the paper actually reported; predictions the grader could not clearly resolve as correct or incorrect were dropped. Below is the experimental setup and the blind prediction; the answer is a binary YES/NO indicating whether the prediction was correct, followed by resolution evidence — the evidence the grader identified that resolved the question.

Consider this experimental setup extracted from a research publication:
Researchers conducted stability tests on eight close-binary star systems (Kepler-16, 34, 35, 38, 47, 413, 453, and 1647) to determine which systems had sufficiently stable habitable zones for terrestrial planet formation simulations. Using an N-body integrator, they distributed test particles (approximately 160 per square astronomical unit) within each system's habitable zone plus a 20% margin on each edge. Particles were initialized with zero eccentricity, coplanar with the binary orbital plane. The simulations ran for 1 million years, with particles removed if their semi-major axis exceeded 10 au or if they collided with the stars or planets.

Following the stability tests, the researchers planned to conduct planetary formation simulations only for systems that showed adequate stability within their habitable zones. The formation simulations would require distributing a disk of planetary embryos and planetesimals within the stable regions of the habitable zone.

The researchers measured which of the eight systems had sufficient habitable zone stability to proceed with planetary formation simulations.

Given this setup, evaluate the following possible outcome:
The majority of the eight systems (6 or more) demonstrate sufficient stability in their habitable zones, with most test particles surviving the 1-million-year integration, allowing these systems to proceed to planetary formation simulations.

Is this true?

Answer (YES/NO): NO